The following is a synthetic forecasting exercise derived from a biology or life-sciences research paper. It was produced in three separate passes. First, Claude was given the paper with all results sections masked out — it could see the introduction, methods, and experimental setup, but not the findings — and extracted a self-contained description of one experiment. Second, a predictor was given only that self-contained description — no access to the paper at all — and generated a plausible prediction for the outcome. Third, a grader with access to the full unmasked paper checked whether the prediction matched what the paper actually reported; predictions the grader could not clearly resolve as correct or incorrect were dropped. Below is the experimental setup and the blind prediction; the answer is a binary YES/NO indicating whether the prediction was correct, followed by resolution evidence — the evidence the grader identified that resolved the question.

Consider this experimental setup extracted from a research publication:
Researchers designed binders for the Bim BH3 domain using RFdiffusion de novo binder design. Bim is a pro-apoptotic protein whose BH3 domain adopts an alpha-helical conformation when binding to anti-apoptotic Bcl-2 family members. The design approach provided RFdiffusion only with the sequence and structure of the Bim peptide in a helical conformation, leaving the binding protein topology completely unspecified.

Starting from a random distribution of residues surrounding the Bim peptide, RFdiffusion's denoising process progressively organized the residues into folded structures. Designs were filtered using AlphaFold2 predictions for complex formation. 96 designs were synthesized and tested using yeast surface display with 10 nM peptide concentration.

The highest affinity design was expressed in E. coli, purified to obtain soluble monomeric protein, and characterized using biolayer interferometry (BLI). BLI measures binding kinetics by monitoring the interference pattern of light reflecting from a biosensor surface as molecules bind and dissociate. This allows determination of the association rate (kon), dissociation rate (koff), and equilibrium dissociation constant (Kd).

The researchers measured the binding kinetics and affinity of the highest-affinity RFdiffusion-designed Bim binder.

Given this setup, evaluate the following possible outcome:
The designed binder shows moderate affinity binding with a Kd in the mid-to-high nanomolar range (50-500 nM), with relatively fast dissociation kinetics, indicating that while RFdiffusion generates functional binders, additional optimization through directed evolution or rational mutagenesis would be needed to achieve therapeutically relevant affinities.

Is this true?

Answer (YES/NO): NO